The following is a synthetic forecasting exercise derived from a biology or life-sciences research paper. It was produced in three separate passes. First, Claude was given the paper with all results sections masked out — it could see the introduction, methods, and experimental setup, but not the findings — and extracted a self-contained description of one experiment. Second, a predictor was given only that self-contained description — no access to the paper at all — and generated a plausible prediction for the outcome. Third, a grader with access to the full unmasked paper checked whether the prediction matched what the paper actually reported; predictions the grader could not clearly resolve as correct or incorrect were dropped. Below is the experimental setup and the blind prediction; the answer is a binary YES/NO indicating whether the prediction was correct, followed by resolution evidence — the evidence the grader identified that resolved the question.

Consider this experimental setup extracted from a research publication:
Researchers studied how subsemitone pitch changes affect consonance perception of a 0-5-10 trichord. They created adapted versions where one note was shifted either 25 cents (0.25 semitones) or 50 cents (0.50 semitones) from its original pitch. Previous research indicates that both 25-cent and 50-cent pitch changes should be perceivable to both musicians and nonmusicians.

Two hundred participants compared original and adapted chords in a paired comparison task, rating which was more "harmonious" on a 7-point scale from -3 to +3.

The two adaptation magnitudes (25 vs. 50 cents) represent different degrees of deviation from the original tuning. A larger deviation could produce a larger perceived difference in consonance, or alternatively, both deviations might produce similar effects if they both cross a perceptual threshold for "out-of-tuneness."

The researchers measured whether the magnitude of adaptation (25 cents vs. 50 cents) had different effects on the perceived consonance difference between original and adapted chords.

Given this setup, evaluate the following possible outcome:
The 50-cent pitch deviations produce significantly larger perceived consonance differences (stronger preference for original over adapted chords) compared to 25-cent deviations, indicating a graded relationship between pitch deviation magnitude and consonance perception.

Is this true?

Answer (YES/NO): YES